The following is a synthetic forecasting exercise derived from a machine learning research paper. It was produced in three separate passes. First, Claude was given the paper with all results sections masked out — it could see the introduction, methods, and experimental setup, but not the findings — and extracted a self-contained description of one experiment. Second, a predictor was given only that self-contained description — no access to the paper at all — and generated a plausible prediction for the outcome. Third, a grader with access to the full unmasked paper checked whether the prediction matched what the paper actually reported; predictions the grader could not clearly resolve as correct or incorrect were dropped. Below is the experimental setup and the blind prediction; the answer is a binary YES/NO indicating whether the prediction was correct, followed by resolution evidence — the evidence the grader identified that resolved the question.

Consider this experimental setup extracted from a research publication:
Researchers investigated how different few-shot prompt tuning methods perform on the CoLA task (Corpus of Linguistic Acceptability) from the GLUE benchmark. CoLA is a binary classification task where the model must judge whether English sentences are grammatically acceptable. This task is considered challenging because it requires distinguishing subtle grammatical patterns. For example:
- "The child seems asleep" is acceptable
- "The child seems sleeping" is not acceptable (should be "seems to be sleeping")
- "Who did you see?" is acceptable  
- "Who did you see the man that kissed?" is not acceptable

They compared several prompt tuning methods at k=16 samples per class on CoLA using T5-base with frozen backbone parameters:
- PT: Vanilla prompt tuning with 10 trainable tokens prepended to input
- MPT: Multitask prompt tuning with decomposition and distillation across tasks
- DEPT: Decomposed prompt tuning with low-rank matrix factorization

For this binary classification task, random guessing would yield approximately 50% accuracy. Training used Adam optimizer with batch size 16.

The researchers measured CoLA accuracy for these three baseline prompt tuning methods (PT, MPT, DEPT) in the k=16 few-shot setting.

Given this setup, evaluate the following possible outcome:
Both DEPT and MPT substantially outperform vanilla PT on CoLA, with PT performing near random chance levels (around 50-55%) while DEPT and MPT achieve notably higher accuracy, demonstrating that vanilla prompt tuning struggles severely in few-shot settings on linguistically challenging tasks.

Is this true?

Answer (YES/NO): NO